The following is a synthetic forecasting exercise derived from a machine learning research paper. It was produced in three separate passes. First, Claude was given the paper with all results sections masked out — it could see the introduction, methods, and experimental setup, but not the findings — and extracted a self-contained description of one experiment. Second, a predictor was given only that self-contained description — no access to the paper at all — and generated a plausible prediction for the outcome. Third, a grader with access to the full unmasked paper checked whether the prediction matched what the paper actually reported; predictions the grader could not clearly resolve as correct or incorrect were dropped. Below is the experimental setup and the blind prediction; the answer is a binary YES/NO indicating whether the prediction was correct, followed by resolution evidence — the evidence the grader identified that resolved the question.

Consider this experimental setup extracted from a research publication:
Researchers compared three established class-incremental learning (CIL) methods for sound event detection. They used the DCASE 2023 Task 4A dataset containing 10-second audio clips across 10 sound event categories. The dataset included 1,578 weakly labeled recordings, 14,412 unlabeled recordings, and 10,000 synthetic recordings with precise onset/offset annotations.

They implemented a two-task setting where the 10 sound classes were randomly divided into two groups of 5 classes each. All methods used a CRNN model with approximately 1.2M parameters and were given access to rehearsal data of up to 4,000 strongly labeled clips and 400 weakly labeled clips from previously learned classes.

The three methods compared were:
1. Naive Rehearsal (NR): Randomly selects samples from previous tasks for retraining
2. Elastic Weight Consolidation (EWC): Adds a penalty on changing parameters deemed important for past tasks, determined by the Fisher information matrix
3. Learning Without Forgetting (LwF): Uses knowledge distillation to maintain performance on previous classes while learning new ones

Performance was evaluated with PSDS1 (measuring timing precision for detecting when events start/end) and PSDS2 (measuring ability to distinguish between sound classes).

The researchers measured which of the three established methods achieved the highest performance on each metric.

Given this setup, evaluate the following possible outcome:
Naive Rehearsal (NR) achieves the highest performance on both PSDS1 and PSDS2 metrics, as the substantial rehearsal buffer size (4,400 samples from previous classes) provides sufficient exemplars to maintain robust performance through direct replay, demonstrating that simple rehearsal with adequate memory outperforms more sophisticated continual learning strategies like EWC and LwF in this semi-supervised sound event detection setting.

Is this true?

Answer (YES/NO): NO